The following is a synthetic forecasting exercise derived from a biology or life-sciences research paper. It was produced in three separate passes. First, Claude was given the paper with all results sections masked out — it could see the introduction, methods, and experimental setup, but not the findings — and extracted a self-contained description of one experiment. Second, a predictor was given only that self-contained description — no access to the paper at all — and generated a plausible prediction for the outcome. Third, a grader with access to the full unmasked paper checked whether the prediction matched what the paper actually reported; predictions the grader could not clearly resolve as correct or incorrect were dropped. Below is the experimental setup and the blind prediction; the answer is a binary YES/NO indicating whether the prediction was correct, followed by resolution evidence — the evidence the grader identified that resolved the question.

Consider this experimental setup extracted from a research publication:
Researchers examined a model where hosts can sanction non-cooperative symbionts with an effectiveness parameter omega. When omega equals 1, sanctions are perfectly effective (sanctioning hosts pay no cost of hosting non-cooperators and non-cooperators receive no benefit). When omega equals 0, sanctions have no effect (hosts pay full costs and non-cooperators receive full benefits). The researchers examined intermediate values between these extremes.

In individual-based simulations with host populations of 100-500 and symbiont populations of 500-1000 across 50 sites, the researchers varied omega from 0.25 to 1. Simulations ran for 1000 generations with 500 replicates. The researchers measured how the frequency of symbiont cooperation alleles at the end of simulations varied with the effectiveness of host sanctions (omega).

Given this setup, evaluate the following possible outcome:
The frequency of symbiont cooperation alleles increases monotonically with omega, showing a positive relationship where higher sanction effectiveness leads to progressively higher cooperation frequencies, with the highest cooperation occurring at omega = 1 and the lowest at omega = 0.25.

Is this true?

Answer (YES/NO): YES